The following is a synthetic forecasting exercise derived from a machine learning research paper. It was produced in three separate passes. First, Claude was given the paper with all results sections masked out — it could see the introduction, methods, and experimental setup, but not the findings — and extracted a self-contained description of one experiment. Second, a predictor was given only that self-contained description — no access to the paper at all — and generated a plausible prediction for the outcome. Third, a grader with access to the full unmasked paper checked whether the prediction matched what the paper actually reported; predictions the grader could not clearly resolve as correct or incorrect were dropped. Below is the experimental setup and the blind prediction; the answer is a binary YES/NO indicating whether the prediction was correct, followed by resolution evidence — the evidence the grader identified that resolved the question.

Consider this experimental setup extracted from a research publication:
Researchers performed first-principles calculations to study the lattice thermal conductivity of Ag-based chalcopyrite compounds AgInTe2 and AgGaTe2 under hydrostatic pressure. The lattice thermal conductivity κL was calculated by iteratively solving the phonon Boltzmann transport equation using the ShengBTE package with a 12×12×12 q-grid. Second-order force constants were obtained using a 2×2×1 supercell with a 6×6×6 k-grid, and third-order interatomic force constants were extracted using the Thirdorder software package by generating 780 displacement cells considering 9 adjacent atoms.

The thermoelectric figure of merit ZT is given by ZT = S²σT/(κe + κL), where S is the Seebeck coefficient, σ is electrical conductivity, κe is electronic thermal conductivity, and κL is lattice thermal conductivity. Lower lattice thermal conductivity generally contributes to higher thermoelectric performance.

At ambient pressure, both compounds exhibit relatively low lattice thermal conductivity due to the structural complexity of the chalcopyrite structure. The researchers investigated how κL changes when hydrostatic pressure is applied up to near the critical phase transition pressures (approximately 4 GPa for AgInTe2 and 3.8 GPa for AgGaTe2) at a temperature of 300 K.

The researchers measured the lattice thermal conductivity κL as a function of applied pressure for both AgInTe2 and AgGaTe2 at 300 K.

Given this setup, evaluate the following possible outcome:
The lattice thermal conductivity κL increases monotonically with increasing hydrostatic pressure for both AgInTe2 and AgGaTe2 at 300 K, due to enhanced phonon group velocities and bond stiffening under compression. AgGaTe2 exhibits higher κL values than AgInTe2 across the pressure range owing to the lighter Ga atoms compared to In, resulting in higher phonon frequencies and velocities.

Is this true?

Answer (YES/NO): NO